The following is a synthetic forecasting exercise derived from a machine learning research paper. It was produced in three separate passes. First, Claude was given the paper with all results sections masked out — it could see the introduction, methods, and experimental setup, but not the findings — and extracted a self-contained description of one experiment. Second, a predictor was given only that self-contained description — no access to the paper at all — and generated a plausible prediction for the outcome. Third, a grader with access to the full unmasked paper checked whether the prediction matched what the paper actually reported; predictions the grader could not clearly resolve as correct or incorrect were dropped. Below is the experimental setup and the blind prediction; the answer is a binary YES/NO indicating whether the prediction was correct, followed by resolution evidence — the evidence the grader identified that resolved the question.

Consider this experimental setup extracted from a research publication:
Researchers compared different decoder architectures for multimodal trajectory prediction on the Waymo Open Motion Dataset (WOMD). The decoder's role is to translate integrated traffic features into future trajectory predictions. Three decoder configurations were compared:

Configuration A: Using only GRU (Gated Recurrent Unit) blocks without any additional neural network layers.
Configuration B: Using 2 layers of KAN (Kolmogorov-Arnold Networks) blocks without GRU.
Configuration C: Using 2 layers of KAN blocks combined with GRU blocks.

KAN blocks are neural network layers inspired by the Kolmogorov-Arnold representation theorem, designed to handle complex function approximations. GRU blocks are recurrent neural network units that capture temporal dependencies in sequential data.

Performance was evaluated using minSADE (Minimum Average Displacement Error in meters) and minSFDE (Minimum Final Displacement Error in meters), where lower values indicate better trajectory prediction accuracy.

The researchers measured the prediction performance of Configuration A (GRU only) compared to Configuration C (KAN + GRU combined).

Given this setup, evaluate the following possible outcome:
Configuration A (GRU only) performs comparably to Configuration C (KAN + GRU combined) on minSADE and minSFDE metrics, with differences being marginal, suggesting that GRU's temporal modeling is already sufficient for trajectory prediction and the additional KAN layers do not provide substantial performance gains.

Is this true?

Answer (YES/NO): NO